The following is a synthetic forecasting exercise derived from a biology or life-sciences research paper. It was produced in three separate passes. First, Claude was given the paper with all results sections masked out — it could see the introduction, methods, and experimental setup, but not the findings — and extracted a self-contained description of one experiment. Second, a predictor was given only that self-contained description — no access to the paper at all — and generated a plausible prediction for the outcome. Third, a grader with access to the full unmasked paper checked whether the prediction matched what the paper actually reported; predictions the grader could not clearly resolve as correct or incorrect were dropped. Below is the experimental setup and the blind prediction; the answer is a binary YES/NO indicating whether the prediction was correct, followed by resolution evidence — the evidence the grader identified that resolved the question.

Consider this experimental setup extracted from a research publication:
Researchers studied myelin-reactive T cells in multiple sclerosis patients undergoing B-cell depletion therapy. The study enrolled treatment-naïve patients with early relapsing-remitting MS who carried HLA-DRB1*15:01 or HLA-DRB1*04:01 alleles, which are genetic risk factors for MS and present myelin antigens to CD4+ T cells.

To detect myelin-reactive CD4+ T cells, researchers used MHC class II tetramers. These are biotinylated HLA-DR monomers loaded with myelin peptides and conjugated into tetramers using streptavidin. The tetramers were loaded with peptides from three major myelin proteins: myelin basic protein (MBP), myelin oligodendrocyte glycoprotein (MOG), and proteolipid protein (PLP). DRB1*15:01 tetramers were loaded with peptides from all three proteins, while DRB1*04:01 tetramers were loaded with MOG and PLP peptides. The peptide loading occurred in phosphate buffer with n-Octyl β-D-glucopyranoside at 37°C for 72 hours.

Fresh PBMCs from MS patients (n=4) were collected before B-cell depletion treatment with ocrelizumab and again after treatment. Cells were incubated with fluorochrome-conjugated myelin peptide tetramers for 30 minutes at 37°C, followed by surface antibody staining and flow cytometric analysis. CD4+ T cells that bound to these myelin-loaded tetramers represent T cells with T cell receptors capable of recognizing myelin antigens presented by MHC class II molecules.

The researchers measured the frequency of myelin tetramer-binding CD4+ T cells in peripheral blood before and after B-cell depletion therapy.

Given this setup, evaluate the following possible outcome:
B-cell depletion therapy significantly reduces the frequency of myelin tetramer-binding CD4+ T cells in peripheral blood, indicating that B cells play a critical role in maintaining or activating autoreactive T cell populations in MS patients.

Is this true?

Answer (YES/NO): YES